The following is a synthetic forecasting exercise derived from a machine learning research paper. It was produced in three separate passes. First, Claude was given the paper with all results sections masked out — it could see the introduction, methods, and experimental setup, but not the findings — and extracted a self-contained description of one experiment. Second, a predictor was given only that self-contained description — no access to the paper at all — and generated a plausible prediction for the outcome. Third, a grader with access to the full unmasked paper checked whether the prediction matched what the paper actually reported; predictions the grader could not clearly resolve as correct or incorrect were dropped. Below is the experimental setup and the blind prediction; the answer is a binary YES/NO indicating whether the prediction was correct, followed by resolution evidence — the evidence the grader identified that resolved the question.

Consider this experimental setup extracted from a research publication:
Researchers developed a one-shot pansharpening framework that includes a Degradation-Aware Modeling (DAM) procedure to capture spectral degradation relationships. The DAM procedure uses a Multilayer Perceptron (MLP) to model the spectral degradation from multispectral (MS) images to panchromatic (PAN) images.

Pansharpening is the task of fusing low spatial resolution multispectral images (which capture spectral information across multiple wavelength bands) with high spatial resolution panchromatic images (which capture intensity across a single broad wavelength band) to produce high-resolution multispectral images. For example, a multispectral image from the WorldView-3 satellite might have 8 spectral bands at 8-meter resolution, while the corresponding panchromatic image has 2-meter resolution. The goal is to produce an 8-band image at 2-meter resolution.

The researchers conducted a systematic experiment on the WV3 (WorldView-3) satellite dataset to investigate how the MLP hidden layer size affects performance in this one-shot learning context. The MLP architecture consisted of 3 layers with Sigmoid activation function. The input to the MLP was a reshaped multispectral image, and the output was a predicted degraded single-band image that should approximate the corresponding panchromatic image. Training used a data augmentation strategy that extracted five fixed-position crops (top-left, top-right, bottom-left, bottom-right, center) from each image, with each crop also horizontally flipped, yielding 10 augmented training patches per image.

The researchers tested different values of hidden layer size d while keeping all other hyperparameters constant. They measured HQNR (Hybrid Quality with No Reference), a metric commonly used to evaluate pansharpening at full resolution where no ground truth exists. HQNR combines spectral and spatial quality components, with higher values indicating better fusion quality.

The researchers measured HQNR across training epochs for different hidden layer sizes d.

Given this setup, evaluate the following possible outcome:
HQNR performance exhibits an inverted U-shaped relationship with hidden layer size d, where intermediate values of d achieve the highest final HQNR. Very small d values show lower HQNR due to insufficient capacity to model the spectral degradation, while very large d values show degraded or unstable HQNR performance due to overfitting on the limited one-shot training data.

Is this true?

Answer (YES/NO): YES